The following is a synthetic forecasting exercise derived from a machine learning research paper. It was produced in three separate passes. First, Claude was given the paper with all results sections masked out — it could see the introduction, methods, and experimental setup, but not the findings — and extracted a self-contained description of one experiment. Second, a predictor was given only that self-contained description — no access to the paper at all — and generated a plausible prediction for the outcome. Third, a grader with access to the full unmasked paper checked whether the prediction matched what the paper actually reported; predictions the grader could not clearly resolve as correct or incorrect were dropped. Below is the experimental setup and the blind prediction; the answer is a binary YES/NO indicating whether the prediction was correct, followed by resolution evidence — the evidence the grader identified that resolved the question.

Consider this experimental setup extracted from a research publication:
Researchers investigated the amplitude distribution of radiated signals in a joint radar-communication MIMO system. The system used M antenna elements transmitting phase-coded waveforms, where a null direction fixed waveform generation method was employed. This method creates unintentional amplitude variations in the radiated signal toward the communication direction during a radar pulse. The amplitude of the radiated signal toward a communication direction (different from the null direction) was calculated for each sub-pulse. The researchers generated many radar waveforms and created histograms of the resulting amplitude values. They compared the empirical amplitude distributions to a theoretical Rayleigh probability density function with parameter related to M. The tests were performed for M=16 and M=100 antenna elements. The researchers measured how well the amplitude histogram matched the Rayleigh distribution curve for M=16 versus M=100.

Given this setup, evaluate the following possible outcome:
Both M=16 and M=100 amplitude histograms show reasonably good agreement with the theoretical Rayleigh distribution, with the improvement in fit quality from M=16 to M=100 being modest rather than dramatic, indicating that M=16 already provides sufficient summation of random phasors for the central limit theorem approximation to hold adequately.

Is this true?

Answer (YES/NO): NO